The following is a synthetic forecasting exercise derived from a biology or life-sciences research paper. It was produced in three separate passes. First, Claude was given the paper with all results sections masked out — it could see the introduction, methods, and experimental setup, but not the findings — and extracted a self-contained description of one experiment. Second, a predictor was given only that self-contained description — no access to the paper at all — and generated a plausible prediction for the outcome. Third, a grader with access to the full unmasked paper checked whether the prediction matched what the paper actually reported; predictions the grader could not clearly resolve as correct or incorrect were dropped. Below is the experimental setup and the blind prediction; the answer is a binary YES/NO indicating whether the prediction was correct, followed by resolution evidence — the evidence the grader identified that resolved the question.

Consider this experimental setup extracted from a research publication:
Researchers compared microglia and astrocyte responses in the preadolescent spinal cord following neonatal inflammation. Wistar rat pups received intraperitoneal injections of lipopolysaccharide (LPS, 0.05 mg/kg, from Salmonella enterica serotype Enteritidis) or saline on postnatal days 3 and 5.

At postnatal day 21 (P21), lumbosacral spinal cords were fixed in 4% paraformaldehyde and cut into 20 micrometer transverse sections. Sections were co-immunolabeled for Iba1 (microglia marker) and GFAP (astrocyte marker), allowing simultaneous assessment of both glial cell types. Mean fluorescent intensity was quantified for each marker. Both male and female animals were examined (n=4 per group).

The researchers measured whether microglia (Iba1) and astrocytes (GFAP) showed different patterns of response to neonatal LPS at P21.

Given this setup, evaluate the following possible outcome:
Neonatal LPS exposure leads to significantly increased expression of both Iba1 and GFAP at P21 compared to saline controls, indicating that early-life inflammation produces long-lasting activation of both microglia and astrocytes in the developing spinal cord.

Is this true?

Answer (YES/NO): NO